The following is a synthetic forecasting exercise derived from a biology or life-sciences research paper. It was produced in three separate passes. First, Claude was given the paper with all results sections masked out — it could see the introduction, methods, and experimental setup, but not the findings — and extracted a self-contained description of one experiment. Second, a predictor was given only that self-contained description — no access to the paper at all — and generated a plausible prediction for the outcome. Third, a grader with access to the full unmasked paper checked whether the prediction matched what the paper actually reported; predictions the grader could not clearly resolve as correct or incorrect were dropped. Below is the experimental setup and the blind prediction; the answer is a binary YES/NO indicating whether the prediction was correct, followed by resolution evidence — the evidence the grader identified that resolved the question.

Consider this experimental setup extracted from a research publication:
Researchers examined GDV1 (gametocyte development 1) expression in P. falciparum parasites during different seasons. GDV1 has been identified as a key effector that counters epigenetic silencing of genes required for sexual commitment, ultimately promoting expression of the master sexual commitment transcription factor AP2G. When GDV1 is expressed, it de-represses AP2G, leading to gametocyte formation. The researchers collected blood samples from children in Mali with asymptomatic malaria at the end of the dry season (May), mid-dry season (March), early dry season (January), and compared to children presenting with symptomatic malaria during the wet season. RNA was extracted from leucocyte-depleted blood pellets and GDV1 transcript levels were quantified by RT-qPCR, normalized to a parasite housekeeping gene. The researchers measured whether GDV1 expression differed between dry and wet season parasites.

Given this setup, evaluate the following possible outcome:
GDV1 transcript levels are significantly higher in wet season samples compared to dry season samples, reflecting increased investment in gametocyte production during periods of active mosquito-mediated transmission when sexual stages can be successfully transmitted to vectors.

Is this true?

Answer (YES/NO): NO